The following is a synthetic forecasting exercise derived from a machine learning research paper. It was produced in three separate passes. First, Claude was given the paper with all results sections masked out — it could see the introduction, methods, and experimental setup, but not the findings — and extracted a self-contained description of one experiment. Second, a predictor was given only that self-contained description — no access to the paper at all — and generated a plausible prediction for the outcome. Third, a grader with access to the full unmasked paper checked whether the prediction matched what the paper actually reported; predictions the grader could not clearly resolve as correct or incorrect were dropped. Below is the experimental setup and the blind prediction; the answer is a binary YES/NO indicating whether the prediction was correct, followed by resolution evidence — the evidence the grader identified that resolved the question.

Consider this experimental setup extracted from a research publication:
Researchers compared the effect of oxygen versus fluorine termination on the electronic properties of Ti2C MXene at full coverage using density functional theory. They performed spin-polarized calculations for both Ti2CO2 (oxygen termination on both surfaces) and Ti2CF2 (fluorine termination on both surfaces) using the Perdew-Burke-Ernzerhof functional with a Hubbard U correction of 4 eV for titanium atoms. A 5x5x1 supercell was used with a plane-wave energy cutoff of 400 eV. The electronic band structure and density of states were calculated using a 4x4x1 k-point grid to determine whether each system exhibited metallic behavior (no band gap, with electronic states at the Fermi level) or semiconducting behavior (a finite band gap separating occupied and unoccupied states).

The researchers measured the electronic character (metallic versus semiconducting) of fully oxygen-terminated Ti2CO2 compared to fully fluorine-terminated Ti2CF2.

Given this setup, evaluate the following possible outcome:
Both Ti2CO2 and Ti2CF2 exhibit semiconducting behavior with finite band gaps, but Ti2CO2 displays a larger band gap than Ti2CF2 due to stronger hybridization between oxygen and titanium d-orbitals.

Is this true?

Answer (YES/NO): NO